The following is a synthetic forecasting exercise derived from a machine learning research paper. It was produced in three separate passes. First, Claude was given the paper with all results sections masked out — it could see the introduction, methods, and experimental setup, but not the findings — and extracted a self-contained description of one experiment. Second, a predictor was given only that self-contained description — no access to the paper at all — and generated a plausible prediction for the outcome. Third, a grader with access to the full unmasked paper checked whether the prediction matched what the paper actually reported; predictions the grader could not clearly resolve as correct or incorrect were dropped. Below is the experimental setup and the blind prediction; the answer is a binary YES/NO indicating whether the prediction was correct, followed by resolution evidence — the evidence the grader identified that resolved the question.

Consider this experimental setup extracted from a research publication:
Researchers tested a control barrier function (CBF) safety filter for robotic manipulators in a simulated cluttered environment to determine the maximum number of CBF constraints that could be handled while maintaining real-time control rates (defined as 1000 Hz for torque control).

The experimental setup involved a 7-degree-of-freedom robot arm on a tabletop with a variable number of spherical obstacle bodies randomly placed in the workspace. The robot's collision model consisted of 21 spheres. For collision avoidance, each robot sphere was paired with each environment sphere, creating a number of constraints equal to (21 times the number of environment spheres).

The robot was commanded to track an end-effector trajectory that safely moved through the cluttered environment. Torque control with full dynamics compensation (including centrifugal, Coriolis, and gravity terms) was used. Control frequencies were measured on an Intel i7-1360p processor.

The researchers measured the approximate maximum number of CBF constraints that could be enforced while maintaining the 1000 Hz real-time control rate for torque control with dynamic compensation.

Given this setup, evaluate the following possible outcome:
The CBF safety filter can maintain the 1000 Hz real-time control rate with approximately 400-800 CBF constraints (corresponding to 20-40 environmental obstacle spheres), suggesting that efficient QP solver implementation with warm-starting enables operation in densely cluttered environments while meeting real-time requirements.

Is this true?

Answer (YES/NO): YES